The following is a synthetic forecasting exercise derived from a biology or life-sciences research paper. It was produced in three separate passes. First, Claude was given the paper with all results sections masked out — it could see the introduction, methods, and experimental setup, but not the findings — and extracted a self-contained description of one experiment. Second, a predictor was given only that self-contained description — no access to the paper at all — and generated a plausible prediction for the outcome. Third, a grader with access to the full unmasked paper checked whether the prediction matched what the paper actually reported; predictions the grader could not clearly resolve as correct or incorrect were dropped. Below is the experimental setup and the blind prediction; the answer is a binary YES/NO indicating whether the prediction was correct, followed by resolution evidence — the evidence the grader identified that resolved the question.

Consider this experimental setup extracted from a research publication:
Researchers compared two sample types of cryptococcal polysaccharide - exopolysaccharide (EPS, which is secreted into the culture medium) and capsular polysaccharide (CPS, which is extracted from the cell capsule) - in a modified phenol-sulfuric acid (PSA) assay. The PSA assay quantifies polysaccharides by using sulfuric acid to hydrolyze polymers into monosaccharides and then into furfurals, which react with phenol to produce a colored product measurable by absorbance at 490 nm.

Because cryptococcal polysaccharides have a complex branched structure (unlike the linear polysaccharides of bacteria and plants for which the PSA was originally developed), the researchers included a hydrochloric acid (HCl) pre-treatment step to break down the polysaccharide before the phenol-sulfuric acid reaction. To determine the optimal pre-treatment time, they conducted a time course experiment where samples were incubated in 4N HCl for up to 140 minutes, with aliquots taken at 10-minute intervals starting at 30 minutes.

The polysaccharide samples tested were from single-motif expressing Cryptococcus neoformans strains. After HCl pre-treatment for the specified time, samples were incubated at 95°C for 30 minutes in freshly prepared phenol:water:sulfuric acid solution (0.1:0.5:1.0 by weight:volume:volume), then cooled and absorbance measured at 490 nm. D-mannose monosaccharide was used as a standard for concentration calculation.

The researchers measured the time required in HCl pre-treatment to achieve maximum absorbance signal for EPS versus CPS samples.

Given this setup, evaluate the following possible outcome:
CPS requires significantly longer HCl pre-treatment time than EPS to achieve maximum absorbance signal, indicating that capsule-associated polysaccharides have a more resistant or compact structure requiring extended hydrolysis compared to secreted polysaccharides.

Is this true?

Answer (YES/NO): YES